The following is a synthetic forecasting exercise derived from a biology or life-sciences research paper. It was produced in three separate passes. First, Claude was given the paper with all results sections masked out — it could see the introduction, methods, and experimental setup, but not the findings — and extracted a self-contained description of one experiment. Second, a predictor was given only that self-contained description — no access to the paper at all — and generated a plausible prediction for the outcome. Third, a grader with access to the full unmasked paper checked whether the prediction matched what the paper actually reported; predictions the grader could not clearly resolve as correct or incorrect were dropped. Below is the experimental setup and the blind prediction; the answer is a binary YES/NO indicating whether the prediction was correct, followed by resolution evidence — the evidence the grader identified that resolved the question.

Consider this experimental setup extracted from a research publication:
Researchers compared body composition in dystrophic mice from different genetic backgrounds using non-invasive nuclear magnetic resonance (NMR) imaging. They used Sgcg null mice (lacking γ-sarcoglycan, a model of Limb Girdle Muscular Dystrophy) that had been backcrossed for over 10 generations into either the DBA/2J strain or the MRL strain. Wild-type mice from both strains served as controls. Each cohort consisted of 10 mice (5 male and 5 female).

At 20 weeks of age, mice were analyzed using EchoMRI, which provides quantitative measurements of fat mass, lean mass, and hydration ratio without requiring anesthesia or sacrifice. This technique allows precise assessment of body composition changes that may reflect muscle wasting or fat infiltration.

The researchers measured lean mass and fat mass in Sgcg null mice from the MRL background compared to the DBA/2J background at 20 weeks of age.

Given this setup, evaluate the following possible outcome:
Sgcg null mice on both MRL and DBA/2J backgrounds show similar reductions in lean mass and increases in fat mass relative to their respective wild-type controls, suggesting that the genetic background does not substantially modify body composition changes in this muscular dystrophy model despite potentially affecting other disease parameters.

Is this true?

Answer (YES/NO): NO